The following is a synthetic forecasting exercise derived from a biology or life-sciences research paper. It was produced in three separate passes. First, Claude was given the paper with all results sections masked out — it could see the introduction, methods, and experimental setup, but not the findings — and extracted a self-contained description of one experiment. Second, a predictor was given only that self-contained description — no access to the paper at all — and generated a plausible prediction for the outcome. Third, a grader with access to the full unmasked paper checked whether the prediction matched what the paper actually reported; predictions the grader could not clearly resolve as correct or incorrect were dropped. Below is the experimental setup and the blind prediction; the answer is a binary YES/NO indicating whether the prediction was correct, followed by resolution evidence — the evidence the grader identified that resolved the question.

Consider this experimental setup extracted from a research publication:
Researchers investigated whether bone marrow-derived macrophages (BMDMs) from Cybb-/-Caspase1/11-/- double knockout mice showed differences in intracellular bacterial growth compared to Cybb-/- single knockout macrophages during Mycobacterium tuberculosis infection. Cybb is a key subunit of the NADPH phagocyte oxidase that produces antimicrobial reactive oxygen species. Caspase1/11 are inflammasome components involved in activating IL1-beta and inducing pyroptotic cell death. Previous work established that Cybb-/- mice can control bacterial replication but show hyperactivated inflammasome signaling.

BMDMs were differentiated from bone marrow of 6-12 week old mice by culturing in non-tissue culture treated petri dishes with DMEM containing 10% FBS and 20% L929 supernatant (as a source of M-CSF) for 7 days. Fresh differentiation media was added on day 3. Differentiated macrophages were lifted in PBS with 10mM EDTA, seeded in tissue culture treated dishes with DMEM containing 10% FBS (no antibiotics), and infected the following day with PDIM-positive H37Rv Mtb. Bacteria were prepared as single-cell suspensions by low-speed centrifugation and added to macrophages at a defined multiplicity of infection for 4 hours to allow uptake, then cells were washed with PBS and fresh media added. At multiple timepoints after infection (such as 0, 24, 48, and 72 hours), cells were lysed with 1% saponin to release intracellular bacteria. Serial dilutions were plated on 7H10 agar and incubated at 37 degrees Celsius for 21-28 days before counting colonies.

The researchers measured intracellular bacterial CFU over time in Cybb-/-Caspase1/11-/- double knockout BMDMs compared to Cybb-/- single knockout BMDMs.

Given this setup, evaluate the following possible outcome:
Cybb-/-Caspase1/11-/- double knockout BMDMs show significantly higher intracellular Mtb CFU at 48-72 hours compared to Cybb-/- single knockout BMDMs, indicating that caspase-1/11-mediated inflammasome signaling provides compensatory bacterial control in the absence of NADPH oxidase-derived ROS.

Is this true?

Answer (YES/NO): YES